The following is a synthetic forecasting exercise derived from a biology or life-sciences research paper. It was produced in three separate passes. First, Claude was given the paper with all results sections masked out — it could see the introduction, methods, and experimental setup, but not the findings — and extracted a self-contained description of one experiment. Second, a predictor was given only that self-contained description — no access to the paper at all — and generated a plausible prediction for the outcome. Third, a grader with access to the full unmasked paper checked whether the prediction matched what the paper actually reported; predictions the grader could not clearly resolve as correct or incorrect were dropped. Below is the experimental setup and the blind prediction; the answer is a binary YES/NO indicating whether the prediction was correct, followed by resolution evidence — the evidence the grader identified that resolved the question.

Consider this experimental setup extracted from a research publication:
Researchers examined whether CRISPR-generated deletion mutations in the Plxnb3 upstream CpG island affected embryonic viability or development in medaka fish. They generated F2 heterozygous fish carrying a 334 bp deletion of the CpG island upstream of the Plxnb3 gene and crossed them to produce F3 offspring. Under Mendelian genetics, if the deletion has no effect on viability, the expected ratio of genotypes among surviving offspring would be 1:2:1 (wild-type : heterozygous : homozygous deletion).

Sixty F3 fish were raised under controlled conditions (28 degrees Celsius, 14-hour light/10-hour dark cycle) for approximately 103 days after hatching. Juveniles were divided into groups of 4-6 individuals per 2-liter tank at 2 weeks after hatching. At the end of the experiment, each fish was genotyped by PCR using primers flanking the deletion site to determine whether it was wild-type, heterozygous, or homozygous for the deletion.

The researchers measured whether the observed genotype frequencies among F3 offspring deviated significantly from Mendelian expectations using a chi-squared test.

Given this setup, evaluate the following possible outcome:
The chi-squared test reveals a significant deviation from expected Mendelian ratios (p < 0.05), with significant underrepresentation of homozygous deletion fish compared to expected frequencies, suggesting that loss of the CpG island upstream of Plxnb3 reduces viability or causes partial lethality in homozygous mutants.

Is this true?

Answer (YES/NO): NO